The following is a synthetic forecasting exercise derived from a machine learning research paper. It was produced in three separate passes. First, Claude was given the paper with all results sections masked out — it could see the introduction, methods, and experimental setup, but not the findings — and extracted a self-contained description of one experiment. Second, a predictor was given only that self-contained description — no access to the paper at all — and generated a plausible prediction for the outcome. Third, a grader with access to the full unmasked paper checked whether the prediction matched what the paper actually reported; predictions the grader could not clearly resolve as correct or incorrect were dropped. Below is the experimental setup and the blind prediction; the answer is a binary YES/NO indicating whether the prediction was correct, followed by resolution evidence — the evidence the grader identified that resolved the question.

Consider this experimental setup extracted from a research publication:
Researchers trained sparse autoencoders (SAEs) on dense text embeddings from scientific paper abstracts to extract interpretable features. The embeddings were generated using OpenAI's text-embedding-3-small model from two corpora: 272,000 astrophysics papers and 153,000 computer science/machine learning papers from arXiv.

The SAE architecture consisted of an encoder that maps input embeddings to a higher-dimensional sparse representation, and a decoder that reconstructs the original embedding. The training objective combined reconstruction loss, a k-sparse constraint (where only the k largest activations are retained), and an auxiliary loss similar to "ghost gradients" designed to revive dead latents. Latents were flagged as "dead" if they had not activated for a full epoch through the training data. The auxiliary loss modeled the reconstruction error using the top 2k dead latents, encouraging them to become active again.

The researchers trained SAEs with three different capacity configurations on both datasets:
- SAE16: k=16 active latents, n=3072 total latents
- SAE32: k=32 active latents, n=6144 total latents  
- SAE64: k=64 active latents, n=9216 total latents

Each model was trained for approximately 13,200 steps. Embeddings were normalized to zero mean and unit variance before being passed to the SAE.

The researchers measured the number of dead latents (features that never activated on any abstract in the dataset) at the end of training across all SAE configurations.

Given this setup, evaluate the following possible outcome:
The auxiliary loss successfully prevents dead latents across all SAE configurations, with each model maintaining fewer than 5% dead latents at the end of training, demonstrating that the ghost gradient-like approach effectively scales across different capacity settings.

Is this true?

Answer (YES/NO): YES